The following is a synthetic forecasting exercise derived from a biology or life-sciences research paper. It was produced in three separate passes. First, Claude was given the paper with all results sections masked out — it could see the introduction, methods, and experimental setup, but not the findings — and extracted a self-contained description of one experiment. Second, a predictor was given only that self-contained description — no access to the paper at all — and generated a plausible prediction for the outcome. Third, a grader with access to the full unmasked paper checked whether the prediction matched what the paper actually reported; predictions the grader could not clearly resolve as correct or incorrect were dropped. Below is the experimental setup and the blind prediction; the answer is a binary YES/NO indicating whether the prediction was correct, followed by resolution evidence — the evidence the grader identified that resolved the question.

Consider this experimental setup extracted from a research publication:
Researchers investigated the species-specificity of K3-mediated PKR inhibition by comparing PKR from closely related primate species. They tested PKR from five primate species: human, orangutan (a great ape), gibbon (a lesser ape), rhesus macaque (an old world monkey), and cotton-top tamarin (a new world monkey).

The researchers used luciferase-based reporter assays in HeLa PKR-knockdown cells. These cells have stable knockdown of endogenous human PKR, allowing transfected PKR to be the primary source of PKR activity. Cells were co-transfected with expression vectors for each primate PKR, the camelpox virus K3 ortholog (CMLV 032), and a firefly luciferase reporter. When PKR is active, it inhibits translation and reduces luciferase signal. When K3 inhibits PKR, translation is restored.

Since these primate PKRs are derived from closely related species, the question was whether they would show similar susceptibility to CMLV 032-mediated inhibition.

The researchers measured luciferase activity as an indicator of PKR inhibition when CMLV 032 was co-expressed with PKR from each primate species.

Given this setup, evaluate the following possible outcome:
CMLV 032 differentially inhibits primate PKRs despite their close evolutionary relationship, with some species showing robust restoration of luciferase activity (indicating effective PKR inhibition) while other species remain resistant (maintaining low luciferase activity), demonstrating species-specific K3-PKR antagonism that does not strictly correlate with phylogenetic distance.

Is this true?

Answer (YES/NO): YES